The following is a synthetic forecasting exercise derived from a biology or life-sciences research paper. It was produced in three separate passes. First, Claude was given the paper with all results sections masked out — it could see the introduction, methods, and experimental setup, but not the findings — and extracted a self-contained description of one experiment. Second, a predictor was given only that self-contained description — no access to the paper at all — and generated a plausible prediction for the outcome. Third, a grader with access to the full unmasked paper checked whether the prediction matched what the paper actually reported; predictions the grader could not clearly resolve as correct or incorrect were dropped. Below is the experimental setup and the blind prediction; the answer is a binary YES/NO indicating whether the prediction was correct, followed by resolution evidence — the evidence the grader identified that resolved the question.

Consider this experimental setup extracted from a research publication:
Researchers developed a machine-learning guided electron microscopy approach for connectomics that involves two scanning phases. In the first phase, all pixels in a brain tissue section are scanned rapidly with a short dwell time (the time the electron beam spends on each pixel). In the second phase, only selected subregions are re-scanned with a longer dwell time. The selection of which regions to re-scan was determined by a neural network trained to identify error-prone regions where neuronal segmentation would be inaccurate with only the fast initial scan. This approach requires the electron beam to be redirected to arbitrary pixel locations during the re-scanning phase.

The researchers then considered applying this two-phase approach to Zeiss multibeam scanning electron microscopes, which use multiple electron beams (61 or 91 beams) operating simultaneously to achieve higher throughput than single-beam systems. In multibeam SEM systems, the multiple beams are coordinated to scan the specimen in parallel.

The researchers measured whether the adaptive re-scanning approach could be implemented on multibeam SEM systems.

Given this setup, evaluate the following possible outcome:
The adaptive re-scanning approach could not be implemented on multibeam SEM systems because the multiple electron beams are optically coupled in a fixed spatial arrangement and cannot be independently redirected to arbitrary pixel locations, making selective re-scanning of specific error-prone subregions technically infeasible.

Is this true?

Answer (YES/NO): YES